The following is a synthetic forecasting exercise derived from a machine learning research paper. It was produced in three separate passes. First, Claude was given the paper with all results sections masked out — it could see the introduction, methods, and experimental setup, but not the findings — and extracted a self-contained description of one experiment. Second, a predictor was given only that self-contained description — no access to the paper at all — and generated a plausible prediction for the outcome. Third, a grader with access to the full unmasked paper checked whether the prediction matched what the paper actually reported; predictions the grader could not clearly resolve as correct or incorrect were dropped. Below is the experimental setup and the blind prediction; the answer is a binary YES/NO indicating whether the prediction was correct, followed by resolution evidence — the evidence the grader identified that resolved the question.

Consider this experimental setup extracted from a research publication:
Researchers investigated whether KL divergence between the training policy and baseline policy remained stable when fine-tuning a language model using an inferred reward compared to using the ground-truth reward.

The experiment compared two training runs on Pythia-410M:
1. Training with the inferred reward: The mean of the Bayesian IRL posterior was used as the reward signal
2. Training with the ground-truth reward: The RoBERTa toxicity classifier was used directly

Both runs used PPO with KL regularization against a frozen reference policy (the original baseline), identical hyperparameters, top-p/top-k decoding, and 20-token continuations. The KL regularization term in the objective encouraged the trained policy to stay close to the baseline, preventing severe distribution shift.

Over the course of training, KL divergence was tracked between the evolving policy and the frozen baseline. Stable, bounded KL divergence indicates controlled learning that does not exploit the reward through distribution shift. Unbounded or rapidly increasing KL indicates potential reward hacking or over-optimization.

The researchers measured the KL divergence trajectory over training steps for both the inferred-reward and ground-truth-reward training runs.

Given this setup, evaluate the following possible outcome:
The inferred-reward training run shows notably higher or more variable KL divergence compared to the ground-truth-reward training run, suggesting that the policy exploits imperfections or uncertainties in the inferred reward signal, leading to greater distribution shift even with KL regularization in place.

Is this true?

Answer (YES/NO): NO